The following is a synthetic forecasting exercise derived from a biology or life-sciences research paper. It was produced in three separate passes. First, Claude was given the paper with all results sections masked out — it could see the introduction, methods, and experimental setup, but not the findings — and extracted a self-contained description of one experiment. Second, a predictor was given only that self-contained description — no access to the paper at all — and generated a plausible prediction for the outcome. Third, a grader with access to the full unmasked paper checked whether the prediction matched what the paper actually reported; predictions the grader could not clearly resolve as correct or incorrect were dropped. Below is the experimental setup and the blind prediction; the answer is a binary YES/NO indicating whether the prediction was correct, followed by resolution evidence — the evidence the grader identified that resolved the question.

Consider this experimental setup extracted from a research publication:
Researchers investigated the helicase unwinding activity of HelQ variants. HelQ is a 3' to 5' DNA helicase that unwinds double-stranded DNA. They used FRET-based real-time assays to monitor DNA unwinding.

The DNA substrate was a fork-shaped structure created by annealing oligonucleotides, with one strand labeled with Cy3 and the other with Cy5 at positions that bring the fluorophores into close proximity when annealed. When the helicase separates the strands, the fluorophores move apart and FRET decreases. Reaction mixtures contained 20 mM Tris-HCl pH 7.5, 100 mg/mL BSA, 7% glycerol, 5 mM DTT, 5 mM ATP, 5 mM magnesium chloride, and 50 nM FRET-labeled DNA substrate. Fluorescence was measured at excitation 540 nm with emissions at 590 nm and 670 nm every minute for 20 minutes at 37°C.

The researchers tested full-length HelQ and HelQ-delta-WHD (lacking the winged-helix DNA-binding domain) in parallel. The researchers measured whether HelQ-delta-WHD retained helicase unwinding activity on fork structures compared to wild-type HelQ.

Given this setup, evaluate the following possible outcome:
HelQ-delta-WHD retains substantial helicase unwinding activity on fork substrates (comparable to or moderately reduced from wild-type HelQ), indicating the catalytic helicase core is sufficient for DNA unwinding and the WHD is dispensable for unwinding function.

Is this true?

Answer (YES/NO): NO